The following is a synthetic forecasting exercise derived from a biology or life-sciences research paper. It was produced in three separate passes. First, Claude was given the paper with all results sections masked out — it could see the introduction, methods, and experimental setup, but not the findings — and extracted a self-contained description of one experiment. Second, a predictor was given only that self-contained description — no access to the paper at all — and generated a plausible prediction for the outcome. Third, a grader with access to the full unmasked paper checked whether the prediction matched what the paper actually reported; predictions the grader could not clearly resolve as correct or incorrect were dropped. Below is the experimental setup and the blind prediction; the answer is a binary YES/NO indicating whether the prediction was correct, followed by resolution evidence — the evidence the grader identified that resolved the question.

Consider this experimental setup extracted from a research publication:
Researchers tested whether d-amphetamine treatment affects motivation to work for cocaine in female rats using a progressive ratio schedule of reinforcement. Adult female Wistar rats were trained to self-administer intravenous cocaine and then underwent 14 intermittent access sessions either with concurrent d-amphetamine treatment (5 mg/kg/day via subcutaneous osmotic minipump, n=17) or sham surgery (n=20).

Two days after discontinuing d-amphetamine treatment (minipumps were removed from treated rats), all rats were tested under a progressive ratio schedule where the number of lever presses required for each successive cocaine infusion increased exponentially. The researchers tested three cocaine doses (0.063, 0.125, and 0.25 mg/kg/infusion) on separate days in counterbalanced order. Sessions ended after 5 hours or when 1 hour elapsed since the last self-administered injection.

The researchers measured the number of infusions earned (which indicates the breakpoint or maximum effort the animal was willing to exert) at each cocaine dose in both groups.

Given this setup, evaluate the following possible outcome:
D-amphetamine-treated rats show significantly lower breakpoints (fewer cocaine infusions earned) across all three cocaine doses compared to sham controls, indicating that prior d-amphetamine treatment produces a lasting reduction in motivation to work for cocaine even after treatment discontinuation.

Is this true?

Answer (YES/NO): YES